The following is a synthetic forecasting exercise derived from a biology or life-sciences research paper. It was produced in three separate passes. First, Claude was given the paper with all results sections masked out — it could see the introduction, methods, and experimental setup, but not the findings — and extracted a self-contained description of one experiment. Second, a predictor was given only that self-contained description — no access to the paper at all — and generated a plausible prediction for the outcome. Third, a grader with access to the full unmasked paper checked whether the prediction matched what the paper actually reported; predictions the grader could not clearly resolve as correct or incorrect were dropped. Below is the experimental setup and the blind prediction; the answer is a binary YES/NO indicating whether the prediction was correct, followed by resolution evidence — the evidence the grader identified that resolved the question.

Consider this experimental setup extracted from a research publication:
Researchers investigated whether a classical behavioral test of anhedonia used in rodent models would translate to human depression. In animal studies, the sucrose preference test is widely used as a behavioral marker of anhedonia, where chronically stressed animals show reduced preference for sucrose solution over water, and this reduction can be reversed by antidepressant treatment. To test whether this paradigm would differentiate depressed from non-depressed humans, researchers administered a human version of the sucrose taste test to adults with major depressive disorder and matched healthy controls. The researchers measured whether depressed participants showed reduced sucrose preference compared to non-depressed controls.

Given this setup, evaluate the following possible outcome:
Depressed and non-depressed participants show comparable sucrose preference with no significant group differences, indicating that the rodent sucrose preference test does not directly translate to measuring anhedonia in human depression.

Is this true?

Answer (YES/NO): YES